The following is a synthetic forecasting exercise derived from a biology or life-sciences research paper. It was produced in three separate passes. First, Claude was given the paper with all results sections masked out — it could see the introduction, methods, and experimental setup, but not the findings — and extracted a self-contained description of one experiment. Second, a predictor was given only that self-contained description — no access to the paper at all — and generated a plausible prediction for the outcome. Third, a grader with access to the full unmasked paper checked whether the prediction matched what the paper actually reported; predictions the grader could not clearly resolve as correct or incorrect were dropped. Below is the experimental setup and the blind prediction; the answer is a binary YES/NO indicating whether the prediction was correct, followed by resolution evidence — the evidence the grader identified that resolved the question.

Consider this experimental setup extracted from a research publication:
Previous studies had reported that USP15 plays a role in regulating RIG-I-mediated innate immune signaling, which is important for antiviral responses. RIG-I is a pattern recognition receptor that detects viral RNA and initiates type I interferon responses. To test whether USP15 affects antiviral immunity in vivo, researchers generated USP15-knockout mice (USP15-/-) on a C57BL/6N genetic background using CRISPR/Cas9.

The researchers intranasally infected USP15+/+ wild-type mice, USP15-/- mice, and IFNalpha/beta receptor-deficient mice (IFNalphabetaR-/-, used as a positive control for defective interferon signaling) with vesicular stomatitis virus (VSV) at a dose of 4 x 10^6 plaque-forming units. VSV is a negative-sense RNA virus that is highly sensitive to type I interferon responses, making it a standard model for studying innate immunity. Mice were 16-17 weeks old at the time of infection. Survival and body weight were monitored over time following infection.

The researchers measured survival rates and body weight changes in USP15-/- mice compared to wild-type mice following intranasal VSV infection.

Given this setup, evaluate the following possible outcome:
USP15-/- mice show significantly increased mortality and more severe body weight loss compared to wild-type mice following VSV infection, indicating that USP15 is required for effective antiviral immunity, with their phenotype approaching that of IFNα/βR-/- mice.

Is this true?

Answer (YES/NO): NO